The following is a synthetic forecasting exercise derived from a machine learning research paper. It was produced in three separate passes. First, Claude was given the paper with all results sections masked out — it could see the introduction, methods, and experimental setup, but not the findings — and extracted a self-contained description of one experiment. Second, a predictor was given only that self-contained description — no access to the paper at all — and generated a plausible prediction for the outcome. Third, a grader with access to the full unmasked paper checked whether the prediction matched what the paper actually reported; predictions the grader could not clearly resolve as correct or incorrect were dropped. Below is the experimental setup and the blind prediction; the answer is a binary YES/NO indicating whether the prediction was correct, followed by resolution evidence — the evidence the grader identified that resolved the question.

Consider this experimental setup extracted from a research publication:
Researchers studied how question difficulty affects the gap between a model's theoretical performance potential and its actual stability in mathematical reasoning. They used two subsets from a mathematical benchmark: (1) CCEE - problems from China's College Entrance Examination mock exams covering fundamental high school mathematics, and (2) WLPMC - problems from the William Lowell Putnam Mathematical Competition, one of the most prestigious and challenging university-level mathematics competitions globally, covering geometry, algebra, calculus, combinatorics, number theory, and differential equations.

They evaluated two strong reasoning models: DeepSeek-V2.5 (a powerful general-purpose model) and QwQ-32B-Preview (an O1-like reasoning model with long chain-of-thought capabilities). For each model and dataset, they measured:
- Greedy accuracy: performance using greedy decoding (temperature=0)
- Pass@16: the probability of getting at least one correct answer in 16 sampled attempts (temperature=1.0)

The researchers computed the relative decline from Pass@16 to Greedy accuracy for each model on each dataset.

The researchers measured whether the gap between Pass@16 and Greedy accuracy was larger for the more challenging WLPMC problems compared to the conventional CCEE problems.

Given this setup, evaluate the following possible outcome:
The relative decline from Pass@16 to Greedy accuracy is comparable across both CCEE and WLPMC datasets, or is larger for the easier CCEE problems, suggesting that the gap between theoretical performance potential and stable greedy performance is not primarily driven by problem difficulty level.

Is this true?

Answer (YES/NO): NO